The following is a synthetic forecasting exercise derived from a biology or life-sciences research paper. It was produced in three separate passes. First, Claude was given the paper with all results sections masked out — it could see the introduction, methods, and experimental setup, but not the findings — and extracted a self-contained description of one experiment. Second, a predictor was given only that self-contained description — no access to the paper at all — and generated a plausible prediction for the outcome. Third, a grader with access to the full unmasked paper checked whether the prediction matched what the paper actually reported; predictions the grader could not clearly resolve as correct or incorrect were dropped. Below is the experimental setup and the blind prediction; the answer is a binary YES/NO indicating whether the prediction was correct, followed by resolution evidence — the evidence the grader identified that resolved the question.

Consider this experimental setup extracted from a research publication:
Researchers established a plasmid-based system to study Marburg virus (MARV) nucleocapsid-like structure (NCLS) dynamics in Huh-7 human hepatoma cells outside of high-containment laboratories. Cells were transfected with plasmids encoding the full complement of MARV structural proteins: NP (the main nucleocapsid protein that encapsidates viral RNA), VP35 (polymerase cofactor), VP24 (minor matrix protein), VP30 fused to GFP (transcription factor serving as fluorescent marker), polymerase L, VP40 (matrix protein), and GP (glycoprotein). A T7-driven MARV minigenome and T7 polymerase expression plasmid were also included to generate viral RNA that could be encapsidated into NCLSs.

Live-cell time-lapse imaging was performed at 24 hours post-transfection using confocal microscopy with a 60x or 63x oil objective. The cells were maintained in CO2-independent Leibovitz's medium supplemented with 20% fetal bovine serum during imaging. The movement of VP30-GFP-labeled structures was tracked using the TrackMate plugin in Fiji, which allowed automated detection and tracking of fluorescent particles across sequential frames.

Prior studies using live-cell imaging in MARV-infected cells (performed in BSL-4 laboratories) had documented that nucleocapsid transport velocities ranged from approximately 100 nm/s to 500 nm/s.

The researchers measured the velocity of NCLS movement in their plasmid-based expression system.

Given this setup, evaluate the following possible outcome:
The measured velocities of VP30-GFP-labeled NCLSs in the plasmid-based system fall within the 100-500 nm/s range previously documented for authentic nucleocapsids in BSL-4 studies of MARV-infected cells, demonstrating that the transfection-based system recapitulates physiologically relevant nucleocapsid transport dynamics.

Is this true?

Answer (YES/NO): NO